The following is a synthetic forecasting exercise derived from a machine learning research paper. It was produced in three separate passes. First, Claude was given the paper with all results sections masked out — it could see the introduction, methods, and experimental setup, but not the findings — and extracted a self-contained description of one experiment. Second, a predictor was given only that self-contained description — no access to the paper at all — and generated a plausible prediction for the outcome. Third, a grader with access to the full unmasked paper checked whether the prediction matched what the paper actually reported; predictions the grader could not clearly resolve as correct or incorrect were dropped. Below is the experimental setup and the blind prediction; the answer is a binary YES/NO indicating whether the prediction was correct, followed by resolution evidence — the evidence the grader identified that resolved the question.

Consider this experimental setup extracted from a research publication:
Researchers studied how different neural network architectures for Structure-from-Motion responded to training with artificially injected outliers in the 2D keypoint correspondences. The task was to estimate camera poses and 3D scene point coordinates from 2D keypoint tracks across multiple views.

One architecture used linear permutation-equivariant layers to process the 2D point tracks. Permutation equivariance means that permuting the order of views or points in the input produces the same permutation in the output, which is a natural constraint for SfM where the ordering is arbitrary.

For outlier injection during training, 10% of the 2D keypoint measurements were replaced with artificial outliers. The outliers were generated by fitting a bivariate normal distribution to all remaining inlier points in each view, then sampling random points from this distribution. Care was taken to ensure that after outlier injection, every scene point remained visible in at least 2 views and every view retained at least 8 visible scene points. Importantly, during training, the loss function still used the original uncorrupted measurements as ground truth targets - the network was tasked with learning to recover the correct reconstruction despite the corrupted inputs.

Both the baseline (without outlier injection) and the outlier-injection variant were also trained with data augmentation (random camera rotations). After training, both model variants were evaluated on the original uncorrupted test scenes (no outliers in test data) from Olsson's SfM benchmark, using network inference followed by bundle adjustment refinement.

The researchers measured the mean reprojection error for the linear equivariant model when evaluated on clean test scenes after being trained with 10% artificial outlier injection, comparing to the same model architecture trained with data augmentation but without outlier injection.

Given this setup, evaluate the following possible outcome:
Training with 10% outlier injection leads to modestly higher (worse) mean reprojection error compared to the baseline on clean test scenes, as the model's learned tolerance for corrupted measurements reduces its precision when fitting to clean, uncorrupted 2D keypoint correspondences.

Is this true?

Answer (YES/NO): NO